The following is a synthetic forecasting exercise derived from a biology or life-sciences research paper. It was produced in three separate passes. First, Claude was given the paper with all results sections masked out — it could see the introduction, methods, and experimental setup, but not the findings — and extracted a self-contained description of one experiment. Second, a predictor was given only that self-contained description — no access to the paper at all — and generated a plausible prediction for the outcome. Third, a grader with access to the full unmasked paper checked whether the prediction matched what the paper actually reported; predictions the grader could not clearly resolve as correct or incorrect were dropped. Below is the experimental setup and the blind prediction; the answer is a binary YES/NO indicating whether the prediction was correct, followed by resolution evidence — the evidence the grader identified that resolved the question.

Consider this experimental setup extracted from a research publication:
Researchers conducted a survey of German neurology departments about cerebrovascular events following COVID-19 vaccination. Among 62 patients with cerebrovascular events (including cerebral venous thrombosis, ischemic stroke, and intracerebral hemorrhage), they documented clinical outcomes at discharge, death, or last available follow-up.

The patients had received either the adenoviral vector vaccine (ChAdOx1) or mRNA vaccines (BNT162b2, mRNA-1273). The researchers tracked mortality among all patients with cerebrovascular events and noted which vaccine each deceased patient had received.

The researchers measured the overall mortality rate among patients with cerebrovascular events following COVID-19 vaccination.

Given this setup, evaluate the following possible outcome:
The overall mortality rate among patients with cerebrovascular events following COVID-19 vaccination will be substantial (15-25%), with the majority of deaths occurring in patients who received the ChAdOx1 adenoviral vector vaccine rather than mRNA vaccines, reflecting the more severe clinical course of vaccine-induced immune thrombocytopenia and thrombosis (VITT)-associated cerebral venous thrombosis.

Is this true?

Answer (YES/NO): YES